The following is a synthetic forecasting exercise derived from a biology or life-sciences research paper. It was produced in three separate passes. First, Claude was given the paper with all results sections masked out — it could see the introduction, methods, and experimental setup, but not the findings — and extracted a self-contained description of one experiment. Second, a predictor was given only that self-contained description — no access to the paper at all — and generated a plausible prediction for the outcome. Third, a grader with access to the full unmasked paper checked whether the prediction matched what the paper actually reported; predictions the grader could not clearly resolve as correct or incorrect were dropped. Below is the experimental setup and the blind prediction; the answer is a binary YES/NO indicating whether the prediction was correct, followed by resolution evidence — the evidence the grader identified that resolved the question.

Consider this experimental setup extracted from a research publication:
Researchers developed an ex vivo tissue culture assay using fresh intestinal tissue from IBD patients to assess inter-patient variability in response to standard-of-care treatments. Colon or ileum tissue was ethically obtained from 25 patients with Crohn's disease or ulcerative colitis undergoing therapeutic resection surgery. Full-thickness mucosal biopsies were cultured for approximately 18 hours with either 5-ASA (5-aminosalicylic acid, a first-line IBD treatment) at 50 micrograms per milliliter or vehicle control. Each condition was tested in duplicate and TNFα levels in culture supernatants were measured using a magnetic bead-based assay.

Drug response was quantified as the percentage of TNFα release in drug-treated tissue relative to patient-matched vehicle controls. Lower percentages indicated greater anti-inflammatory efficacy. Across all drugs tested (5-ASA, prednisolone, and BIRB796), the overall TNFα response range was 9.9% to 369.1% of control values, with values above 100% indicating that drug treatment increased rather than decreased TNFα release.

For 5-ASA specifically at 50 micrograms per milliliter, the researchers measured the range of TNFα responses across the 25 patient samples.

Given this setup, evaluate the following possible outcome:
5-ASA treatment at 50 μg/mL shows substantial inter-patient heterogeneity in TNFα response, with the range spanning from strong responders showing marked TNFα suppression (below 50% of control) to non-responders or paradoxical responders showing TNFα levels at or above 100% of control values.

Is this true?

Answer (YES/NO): NO